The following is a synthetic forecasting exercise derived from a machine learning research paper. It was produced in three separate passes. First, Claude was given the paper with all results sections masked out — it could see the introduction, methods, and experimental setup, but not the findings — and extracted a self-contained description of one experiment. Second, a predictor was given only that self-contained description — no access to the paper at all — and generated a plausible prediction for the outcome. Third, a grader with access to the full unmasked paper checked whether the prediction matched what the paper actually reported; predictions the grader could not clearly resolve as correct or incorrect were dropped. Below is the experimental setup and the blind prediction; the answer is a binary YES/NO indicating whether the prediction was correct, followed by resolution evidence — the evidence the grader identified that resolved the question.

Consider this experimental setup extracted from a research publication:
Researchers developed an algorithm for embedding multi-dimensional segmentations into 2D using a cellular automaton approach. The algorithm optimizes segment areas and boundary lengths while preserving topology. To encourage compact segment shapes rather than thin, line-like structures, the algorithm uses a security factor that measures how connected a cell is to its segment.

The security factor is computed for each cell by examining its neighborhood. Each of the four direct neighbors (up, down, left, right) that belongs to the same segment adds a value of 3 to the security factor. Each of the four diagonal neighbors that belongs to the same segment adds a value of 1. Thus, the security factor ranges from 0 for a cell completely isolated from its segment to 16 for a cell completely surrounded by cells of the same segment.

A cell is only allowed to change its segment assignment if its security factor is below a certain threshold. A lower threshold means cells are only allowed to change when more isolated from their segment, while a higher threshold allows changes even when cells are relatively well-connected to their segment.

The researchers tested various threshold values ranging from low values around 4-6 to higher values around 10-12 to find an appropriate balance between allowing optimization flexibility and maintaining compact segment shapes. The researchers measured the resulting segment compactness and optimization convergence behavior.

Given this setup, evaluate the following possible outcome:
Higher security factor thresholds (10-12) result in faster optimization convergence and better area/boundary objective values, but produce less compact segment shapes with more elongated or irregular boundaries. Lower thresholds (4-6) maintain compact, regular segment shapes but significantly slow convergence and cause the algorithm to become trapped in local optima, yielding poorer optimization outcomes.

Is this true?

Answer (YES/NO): NO